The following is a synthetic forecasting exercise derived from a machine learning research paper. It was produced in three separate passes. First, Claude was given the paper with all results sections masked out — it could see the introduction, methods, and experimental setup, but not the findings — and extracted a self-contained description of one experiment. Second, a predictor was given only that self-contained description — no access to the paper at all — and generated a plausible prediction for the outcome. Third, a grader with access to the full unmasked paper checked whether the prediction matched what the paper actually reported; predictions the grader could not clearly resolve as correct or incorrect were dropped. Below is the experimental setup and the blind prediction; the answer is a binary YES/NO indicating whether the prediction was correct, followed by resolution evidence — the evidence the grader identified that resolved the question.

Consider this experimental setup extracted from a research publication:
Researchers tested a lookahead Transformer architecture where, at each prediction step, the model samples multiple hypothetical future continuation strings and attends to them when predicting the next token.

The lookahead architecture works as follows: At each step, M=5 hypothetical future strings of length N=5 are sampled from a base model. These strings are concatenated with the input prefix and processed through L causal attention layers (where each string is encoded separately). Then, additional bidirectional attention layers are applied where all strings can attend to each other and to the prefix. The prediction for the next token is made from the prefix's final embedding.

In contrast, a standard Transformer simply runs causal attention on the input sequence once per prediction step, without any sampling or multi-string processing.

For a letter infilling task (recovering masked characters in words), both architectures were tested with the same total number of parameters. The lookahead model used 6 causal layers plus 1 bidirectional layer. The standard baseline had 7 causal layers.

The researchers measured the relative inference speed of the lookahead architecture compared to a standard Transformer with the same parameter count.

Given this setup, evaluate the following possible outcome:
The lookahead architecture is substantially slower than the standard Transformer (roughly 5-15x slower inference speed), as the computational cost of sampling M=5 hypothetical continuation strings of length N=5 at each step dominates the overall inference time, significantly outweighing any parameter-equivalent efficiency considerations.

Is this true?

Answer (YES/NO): NO